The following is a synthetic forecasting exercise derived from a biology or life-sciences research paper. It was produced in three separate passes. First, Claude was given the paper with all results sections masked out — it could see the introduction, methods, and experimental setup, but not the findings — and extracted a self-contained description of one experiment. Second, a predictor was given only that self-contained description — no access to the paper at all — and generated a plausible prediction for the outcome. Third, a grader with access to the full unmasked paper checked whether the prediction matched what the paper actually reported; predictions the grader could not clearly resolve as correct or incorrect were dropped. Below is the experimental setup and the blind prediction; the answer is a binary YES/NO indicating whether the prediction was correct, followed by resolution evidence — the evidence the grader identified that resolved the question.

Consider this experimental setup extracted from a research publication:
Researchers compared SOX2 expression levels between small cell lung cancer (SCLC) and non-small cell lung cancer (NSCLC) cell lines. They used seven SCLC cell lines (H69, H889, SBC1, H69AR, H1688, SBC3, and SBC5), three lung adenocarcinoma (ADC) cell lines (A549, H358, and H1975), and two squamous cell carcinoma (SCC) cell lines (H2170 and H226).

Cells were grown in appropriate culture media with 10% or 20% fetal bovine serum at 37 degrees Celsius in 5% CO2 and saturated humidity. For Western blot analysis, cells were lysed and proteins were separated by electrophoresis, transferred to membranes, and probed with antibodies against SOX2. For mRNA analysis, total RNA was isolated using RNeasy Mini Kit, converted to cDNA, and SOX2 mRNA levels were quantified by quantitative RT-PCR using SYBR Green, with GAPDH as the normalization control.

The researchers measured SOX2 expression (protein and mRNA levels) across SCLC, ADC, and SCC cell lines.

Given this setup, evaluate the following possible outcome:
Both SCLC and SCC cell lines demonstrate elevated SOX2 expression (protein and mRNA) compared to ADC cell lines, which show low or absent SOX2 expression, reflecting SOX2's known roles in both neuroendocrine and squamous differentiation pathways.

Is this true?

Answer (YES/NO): NO